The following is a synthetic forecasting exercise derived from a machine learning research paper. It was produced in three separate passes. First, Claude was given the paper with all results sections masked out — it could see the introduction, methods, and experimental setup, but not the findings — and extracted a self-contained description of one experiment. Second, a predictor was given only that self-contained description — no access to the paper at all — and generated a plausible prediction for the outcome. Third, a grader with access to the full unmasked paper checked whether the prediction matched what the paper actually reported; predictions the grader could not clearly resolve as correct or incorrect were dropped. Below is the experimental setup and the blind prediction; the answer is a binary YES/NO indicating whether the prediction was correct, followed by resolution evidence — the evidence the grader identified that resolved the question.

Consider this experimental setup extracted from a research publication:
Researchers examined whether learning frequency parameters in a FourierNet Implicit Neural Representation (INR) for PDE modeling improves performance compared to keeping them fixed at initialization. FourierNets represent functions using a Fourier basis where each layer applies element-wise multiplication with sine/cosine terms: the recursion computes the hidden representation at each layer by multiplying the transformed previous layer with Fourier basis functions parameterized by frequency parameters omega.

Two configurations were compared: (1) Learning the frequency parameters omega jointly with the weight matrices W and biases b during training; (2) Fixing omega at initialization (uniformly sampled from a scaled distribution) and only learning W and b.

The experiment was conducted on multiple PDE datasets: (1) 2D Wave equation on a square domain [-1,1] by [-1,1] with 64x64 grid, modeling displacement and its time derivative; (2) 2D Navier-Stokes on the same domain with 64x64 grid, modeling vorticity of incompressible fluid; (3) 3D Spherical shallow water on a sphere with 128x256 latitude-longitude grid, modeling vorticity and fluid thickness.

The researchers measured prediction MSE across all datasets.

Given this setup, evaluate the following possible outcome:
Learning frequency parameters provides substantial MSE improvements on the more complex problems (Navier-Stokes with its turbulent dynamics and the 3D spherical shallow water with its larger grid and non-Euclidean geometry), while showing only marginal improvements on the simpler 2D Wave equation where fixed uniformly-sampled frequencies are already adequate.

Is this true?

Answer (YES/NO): NO